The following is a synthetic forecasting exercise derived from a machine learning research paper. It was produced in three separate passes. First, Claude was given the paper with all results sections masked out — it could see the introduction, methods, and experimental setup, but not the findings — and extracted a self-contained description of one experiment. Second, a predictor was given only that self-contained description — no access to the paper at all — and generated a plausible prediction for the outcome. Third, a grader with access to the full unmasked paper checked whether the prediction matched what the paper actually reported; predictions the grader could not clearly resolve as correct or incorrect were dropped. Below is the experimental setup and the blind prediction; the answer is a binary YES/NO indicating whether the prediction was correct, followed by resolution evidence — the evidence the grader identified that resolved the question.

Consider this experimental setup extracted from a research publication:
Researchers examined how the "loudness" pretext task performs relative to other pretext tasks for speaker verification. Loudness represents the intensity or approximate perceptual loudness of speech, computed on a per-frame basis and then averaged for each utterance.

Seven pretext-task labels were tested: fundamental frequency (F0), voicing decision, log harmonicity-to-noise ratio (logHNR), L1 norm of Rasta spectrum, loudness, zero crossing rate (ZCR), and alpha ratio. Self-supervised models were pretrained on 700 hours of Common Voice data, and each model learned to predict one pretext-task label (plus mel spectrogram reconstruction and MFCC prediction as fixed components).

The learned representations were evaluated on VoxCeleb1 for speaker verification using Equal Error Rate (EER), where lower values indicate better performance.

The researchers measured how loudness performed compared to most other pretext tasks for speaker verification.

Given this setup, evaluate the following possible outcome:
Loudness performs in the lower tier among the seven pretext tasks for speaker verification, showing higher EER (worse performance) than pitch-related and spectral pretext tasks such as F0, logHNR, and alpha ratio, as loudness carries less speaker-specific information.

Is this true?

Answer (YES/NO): YES